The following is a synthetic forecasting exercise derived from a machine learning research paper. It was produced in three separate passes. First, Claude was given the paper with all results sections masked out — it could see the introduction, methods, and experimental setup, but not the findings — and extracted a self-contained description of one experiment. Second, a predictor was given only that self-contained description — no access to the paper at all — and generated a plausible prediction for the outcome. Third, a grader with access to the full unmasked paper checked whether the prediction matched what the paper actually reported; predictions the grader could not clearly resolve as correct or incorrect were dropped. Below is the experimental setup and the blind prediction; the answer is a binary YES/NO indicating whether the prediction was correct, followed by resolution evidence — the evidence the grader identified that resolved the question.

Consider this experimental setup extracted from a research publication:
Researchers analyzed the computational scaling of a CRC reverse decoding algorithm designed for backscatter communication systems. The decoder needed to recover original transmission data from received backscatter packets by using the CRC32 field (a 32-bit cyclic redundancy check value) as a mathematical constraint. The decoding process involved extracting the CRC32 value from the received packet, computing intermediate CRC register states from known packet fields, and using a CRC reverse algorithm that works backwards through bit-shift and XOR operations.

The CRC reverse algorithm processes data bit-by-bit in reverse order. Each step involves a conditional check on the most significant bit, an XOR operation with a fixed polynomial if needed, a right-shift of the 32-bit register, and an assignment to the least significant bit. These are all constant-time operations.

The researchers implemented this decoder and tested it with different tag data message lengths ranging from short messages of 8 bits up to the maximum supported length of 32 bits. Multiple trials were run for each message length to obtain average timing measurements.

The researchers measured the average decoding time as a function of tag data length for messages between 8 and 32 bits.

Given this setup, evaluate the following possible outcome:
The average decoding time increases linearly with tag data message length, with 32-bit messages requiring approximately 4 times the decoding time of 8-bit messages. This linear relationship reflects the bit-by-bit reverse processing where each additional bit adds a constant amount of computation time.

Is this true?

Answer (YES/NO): NO